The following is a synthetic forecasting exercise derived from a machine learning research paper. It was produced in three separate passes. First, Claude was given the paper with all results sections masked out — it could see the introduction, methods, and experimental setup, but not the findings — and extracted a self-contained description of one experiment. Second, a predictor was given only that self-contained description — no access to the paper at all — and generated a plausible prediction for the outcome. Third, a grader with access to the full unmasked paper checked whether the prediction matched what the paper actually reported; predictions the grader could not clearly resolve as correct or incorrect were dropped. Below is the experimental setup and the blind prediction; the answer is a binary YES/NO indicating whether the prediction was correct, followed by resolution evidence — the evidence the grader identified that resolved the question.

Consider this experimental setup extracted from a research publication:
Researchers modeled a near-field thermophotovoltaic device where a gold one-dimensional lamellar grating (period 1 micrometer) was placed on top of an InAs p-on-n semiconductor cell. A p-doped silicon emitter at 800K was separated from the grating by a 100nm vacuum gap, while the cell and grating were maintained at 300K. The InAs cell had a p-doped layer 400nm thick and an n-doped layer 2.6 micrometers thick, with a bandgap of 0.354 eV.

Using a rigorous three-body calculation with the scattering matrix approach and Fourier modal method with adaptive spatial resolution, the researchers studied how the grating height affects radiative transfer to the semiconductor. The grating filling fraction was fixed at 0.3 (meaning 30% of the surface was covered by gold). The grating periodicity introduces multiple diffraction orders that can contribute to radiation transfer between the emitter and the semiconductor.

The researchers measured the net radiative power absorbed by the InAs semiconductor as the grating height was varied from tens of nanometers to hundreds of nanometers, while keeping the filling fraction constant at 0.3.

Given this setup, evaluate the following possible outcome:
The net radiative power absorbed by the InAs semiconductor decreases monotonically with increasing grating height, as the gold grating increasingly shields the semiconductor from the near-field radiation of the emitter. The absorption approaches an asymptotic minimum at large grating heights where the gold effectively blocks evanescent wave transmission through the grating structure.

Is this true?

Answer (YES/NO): NO